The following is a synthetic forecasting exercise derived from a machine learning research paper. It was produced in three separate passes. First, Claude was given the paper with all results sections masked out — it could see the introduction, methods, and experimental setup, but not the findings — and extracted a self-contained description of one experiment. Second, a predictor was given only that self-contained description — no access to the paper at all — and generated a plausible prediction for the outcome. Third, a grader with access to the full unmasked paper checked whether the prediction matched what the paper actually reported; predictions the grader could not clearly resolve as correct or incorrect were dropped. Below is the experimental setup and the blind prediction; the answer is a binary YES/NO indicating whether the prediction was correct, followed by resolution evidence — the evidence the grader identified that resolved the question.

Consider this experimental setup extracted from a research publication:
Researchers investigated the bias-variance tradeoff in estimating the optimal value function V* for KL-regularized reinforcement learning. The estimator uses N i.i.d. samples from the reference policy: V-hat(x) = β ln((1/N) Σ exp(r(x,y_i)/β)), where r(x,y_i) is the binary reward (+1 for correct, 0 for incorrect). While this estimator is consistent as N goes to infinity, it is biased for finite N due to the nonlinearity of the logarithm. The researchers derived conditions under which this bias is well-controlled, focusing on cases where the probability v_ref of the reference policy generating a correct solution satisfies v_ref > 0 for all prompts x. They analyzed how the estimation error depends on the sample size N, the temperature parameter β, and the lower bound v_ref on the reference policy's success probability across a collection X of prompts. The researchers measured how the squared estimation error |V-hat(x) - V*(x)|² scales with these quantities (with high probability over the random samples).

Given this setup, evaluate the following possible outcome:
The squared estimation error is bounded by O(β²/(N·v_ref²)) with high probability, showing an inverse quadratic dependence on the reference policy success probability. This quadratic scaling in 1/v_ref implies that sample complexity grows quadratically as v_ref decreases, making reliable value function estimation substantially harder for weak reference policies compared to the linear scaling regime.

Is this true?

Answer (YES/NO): YES